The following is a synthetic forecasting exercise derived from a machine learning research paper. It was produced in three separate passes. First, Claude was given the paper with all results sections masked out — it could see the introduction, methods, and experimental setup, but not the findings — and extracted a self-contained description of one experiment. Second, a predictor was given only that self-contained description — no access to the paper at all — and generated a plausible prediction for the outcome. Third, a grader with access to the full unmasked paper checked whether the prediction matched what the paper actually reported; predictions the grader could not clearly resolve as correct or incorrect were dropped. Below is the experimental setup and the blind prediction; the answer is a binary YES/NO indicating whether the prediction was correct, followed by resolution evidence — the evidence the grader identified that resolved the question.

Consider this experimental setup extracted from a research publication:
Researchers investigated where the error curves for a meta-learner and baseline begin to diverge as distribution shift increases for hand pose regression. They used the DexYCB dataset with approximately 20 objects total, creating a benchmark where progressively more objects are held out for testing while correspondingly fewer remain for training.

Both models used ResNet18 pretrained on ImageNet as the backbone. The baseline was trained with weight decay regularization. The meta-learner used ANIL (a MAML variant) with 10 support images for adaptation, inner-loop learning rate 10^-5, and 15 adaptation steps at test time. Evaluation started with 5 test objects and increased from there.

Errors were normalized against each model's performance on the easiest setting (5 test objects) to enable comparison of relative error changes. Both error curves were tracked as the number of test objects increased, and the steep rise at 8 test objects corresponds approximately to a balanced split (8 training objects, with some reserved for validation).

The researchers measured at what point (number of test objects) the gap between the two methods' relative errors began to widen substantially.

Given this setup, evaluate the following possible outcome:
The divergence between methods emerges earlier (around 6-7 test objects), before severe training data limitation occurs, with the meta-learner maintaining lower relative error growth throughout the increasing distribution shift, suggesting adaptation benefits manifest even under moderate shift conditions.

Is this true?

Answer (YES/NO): NO